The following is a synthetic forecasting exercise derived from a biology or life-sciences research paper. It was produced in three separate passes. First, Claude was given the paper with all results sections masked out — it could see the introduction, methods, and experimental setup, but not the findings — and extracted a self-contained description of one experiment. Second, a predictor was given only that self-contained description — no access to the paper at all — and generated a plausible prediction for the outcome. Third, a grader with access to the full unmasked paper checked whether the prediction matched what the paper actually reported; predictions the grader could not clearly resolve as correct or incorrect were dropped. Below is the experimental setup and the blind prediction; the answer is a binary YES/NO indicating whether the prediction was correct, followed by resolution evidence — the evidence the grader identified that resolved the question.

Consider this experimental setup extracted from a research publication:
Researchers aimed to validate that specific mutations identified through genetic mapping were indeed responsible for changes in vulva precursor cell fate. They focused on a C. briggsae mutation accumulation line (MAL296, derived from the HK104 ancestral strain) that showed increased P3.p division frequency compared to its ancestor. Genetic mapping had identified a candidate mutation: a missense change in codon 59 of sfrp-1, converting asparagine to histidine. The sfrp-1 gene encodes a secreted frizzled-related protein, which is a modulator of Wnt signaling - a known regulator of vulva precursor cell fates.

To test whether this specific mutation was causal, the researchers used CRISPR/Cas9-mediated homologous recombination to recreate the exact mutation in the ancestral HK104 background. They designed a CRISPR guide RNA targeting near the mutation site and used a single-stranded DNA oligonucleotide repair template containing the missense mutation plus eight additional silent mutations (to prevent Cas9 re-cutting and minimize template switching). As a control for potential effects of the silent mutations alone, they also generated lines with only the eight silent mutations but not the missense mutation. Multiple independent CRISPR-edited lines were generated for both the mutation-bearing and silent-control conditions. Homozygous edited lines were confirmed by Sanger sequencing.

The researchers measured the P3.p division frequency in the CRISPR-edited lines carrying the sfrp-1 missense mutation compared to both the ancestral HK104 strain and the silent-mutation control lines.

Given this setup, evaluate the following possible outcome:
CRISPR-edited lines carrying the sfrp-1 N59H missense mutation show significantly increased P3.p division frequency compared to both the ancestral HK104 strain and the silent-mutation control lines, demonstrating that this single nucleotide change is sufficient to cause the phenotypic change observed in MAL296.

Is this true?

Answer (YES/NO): YES